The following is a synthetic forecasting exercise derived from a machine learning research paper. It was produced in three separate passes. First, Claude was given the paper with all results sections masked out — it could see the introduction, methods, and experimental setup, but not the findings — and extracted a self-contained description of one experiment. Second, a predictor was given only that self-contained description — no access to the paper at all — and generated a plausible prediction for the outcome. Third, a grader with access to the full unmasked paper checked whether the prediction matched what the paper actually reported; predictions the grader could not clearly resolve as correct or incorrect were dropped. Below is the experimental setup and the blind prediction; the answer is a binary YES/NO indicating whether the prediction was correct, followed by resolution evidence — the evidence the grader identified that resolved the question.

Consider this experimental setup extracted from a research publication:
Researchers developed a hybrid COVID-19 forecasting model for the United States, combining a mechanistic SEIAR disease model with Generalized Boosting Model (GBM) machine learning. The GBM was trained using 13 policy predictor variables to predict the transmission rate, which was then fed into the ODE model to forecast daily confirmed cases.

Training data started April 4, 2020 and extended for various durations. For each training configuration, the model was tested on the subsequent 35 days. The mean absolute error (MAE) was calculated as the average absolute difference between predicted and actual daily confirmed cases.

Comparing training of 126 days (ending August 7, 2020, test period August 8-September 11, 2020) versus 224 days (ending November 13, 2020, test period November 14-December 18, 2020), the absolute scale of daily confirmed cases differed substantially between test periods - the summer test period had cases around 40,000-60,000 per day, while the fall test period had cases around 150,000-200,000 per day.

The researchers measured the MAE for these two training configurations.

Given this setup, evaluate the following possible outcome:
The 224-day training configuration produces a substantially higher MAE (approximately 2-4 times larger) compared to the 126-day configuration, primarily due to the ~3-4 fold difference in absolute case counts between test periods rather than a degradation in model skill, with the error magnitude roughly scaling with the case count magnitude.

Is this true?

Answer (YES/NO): NO